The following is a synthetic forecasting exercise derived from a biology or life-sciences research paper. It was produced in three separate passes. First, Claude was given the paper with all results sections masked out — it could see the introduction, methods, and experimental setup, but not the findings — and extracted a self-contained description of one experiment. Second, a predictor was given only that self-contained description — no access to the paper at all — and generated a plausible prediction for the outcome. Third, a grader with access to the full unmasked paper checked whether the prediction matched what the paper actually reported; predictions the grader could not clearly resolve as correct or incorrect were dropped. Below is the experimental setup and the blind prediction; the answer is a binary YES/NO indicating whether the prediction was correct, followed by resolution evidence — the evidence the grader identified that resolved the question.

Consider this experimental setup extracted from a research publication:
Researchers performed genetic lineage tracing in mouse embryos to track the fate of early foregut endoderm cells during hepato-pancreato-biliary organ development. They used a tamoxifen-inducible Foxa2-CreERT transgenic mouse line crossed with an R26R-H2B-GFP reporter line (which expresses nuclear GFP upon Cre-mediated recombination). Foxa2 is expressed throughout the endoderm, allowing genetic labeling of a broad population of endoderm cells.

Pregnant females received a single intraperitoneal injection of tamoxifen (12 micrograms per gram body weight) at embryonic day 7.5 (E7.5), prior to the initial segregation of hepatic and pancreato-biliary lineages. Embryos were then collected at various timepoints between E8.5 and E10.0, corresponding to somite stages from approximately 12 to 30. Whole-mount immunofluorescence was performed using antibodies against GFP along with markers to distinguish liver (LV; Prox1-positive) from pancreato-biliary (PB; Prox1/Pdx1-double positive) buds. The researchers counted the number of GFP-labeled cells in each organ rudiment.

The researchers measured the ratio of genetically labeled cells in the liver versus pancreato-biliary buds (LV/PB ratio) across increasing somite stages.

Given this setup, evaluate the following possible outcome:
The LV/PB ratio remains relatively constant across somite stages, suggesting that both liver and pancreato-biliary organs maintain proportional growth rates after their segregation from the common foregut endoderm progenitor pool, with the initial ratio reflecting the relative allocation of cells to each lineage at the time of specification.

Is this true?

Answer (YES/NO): NO